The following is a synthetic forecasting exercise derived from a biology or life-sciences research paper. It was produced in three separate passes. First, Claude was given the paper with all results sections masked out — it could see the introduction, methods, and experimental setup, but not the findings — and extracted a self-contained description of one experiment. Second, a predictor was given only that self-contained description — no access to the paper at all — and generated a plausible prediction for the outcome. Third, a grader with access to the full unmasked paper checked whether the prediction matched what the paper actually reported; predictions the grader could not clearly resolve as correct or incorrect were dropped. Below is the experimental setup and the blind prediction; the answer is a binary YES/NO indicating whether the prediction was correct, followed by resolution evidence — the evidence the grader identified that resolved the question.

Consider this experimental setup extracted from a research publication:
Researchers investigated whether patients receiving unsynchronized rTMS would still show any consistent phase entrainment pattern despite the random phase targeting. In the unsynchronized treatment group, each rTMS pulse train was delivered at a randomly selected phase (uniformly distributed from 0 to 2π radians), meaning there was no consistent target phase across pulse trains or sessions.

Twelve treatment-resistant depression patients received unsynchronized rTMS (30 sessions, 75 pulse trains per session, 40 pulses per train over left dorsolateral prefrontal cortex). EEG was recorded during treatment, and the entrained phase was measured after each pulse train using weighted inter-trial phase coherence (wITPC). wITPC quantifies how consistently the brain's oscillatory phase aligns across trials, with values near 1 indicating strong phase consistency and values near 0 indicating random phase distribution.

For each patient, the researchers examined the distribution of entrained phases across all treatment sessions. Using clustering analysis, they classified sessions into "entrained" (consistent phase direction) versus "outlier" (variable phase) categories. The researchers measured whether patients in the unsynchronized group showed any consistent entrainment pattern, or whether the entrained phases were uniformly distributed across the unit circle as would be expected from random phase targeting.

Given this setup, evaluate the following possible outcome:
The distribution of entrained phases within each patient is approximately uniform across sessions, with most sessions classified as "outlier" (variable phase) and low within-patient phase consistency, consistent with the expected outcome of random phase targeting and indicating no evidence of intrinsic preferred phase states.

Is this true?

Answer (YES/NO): NO